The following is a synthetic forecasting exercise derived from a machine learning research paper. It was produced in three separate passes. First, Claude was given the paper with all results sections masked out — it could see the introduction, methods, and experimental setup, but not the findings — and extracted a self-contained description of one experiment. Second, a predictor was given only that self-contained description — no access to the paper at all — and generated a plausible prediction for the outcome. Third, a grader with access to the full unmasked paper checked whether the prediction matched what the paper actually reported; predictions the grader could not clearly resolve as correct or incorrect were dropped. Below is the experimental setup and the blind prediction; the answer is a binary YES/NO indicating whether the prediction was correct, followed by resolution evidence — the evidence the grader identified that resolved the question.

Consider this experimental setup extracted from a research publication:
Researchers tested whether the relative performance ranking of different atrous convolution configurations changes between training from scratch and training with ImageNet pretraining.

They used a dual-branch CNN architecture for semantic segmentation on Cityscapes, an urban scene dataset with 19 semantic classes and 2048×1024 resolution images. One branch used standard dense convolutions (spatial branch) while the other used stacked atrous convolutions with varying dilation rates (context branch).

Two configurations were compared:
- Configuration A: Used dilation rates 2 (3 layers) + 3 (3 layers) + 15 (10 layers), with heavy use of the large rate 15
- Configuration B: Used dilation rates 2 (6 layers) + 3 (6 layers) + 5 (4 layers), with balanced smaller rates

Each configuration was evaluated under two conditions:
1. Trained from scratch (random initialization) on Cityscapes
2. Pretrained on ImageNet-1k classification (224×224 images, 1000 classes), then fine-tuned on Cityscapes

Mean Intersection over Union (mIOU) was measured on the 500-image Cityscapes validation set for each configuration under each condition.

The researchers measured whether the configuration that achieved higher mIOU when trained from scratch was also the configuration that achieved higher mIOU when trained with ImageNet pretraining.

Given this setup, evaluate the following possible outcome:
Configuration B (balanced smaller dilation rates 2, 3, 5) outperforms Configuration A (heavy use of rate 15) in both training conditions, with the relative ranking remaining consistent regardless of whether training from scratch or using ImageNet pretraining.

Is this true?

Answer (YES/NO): NO